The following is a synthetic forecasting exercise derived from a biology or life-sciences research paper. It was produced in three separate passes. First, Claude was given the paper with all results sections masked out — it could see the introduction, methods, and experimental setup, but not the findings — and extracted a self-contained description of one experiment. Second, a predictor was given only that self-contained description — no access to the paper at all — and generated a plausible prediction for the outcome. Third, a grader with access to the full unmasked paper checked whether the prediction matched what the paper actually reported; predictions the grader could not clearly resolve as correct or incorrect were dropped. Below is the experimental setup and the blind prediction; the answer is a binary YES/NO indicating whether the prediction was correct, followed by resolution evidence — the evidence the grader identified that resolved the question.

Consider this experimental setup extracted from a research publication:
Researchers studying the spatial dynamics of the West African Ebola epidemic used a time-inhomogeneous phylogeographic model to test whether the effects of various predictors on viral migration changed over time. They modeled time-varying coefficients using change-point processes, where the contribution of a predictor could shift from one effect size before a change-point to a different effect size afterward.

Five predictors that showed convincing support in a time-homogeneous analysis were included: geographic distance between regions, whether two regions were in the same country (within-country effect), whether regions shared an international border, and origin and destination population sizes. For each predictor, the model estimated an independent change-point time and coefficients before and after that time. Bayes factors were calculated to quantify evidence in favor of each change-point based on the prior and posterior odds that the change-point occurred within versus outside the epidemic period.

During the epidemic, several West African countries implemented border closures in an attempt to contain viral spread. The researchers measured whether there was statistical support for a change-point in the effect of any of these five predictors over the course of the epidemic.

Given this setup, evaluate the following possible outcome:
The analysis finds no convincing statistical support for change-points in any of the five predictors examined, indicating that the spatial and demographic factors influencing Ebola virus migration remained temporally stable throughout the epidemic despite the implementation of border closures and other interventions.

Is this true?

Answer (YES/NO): NO